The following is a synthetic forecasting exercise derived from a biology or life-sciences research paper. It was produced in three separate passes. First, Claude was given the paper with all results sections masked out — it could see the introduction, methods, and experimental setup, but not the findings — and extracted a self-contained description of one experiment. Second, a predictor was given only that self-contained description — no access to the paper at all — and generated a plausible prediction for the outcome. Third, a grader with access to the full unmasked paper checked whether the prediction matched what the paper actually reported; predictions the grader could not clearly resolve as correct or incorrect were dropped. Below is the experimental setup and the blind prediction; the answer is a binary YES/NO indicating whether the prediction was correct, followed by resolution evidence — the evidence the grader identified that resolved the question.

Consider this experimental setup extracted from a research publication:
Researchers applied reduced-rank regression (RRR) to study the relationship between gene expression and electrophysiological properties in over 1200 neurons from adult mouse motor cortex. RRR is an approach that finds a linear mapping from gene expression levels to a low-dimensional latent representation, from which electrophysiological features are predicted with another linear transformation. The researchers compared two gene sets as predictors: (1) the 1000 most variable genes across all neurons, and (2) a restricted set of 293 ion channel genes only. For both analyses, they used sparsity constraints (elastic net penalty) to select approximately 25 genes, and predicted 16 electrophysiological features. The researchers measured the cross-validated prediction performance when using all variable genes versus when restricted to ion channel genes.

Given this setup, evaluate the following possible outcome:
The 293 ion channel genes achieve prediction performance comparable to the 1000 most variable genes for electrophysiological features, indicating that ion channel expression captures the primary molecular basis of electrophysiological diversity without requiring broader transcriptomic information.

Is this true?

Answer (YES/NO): YES